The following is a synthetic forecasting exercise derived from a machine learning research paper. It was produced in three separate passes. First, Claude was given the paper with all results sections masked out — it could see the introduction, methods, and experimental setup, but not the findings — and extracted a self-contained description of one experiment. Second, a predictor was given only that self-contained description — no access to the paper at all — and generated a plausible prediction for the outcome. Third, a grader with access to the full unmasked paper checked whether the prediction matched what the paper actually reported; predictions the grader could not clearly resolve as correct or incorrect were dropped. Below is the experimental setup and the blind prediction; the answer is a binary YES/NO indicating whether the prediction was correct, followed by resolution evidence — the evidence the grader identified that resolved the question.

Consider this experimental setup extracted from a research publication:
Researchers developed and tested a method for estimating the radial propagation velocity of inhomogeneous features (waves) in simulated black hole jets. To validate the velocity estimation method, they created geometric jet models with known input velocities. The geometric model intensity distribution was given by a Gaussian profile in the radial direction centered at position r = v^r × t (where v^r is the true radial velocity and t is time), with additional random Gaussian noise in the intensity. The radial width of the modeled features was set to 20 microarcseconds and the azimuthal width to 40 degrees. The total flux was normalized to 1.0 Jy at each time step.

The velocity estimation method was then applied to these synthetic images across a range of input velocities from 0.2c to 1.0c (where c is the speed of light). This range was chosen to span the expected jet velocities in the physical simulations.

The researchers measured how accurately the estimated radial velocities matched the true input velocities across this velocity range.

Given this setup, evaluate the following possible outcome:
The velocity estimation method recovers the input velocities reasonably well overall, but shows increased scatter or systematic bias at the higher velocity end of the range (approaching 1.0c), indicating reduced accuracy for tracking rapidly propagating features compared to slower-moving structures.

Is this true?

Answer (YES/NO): NO